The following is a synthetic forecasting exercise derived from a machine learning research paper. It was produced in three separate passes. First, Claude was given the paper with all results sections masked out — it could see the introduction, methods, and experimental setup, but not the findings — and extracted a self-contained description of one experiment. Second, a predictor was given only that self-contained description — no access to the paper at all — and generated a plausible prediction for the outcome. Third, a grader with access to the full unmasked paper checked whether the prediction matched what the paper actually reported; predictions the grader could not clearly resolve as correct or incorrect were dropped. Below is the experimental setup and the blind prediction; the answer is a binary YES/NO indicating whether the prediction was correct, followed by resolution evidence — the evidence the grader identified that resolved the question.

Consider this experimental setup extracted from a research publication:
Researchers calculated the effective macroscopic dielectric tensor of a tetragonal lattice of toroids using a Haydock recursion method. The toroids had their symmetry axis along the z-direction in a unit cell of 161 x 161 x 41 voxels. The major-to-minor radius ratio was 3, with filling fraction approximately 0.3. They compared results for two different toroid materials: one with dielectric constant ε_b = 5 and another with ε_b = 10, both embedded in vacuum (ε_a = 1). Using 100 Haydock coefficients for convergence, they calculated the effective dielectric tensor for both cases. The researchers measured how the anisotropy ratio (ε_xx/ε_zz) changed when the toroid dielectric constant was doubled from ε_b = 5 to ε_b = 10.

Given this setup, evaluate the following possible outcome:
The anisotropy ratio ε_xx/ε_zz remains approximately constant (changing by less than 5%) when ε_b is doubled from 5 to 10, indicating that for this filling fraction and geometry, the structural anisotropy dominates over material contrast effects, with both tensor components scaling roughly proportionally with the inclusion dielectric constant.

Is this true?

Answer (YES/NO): NO